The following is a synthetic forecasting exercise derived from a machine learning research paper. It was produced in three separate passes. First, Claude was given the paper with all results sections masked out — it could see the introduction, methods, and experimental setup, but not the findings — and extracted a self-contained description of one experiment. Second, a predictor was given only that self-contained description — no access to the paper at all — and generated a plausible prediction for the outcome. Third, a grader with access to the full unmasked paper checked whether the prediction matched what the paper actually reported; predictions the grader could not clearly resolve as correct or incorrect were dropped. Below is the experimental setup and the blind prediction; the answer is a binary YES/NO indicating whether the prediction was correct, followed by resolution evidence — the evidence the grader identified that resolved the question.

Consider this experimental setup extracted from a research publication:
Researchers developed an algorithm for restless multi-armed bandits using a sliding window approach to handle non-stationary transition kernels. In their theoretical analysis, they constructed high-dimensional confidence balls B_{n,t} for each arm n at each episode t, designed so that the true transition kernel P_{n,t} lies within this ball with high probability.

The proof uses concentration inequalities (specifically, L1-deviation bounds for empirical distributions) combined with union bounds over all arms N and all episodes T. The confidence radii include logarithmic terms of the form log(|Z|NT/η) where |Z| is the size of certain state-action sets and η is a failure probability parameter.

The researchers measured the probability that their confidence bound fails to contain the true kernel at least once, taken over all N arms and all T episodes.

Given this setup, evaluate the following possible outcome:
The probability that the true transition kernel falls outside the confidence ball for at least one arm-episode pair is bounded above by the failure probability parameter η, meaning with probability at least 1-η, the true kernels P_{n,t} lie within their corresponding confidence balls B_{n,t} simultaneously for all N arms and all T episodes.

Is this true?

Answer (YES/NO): YES